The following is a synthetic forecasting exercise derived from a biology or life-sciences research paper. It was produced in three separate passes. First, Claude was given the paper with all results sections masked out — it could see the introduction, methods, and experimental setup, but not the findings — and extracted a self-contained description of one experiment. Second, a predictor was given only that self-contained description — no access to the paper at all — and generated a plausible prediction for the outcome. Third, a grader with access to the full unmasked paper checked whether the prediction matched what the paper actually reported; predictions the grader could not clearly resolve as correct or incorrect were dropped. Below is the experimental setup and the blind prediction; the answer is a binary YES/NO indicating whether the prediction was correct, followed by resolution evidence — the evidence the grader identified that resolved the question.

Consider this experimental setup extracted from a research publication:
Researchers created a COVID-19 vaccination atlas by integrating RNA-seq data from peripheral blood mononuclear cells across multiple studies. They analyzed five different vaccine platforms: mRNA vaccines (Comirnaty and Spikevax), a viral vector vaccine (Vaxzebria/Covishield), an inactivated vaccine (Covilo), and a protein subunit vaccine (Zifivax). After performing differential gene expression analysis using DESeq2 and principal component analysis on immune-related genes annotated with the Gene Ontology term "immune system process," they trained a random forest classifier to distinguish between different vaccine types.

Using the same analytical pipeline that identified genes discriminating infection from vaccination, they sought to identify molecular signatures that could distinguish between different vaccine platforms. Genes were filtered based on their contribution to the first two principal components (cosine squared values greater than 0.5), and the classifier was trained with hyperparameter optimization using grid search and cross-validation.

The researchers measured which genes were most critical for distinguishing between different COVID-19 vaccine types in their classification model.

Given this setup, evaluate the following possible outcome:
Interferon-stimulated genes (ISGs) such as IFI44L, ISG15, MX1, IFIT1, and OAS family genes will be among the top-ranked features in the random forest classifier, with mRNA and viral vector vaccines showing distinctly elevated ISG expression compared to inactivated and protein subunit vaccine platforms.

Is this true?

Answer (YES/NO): NO